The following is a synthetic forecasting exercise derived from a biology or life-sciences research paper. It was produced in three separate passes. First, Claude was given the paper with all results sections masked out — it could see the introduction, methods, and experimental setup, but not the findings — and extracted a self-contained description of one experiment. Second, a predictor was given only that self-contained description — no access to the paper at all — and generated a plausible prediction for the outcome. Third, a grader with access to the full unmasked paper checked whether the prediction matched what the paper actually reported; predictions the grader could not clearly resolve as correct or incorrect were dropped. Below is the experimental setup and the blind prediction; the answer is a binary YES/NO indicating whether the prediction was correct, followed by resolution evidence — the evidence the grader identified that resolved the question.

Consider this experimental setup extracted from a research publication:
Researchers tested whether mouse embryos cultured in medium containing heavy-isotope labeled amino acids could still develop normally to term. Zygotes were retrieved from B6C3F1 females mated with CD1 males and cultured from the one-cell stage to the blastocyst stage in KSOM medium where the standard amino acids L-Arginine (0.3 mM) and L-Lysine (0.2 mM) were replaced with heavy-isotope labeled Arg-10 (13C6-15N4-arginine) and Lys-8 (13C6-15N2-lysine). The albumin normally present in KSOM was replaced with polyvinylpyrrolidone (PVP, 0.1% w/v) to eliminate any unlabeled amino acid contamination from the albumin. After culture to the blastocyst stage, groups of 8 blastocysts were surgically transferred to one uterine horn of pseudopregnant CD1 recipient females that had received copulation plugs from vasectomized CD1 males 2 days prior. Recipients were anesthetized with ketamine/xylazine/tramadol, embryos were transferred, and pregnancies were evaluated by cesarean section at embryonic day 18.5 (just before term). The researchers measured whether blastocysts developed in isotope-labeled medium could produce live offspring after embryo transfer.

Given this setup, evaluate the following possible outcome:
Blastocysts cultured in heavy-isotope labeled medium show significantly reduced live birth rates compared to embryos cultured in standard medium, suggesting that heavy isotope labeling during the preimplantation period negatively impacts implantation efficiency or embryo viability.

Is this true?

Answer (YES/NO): NO